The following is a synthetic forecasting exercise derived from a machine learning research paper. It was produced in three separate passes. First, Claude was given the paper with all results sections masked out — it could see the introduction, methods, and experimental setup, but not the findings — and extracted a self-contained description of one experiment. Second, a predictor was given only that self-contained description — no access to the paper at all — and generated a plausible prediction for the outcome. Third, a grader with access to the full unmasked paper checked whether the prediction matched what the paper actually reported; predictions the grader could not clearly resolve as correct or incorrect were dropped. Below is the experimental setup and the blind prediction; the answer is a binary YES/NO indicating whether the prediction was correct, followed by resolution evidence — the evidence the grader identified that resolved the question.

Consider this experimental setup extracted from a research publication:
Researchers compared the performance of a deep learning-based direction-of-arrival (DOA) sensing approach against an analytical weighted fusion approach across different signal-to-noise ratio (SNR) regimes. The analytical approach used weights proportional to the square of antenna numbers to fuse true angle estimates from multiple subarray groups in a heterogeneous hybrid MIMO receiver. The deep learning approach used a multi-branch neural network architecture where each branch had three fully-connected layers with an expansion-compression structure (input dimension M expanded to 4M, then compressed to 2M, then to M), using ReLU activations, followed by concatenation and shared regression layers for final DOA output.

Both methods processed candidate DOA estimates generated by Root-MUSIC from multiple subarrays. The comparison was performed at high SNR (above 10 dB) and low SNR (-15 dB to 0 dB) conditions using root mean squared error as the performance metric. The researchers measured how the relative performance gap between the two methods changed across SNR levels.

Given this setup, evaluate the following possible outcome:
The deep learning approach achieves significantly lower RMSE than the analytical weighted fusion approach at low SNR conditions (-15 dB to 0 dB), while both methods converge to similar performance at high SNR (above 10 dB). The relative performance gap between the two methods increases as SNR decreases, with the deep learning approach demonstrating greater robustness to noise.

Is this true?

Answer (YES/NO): YES